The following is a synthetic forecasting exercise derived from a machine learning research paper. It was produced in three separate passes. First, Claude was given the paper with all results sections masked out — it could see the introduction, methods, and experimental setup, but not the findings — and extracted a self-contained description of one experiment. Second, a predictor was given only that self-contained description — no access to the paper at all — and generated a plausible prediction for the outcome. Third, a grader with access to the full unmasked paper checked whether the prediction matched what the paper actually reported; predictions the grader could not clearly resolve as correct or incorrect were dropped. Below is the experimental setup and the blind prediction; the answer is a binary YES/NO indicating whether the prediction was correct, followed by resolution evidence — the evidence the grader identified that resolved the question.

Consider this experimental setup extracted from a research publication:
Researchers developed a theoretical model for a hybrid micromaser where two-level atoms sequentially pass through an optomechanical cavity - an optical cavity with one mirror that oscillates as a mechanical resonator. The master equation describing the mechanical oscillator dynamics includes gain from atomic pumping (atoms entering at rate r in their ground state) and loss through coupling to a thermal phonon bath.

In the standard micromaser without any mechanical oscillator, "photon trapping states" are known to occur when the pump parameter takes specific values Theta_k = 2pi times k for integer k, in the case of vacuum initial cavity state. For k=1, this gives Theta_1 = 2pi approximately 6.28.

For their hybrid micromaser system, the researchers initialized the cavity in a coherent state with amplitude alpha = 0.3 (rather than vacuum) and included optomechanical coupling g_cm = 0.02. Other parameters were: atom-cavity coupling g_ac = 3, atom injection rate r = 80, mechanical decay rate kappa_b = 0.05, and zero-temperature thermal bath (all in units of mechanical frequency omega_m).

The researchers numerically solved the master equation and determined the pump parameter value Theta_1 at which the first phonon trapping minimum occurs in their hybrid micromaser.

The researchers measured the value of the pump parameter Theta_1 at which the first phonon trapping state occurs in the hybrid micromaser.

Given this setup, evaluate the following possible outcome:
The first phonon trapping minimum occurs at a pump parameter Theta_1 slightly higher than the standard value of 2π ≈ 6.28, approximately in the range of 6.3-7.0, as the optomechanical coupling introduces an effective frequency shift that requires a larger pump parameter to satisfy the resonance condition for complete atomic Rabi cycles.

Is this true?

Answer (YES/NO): NO